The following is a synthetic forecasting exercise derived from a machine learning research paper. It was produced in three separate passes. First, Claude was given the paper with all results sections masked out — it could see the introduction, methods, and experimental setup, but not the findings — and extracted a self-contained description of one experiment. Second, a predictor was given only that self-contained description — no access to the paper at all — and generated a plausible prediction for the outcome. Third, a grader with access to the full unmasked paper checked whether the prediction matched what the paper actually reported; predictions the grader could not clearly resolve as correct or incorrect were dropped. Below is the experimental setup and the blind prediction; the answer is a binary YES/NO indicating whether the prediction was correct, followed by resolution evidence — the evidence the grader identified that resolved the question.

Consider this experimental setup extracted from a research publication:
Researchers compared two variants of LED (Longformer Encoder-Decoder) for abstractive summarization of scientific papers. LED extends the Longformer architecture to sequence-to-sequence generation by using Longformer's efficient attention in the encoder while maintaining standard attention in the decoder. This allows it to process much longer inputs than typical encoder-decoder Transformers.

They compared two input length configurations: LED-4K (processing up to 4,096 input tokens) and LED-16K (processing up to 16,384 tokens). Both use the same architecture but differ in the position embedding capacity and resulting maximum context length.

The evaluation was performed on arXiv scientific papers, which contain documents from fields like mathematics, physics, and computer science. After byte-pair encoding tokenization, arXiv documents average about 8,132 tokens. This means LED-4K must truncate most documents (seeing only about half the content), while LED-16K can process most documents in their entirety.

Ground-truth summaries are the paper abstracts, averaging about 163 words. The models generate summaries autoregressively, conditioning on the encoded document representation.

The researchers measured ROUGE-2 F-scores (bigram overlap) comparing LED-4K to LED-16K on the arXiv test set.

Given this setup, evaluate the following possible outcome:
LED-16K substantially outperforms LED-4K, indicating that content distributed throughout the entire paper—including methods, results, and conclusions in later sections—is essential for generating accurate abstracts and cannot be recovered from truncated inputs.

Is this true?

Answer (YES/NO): NO